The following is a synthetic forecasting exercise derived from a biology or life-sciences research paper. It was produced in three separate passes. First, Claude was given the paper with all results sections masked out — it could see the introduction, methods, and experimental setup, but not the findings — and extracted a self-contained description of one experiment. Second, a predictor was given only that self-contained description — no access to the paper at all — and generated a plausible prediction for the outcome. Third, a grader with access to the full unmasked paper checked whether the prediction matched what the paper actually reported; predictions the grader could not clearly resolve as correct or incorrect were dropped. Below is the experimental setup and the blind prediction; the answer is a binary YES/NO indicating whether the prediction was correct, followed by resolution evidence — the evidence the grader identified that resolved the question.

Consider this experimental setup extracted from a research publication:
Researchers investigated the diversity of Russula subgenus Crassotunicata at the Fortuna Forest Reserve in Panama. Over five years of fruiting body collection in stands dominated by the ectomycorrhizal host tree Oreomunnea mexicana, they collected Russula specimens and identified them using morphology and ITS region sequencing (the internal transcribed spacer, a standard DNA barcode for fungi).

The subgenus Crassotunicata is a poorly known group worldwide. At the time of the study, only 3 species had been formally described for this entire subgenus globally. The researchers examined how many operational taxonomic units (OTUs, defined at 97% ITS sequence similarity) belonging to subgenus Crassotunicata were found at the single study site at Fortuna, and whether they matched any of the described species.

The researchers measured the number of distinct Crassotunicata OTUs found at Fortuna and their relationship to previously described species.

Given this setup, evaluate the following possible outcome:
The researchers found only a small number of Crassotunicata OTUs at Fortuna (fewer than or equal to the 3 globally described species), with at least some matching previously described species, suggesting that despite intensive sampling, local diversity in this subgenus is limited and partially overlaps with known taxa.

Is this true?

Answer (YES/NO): NO